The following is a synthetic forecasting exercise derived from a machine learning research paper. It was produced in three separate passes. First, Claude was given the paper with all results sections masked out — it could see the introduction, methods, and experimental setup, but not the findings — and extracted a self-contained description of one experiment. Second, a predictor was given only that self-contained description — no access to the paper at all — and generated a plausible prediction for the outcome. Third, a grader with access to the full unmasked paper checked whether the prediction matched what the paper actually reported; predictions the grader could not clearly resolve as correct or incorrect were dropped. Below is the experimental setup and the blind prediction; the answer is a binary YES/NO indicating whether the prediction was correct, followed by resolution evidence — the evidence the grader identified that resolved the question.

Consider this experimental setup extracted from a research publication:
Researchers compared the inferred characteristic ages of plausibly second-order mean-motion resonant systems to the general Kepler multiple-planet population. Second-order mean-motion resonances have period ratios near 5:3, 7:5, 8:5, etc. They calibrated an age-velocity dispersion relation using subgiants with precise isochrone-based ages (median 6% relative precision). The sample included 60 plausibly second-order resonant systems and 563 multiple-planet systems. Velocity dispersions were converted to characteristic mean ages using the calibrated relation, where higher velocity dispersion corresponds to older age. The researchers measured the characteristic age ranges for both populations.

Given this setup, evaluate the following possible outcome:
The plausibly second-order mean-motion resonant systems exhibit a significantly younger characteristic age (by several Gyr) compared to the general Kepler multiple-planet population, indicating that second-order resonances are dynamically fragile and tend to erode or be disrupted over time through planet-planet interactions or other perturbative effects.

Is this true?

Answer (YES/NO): YES